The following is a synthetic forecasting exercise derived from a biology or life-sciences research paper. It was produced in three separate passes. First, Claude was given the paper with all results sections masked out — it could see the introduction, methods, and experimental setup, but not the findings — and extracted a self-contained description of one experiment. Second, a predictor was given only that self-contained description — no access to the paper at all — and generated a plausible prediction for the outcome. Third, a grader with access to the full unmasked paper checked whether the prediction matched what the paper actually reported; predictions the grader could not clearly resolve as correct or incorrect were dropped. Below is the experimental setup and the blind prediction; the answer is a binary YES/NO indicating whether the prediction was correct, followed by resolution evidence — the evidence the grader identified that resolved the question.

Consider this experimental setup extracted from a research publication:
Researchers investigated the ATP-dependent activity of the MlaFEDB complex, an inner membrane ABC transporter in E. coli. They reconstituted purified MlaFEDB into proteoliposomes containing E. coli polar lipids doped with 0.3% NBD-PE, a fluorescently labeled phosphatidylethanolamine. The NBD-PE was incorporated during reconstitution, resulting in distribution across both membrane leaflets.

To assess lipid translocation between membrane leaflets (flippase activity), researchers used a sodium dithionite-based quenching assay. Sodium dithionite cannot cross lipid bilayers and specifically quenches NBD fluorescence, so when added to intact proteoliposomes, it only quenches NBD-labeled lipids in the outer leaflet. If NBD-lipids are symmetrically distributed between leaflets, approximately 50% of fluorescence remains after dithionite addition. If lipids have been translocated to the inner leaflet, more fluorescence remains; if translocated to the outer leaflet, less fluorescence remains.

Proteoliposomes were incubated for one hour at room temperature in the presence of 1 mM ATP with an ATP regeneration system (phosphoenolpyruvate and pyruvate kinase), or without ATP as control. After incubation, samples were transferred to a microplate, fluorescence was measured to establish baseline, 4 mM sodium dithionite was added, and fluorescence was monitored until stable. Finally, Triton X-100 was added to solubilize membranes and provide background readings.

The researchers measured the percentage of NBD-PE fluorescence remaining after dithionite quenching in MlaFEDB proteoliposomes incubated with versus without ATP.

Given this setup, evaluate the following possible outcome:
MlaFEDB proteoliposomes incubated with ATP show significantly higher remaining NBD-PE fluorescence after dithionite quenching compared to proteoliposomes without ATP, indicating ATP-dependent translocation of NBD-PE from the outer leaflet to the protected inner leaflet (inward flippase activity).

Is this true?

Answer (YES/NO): NO